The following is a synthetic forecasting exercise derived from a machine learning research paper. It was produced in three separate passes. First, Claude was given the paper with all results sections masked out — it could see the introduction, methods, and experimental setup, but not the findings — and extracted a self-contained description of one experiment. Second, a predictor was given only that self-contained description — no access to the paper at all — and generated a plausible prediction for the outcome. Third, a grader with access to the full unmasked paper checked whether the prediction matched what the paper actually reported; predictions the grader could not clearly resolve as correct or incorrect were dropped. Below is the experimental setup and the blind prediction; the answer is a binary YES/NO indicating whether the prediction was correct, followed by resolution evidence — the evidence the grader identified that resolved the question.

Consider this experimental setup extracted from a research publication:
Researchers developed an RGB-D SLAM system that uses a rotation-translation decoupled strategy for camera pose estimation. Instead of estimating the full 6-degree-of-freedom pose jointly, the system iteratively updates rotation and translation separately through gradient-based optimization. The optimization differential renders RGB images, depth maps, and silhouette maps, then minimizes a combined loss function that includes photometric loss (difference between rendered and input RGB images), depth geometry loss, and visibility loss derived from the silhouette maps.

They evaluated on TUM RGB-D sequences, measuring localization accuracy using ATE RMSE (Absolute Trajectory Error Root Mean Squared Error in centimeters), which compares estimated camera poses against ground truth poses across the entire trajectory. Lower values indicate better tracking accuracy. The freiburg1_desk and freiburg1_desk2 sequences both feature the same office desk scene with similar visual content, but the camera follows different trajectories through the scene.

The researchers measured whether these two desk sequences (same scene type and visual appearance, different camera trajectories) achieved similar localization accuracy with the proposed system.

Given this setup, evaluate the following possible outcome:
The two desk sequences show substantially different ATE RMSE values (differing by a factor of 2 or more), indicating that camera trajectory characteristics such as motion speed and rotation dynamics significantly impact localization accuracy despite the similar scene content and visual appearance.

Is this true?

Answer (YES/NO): NO